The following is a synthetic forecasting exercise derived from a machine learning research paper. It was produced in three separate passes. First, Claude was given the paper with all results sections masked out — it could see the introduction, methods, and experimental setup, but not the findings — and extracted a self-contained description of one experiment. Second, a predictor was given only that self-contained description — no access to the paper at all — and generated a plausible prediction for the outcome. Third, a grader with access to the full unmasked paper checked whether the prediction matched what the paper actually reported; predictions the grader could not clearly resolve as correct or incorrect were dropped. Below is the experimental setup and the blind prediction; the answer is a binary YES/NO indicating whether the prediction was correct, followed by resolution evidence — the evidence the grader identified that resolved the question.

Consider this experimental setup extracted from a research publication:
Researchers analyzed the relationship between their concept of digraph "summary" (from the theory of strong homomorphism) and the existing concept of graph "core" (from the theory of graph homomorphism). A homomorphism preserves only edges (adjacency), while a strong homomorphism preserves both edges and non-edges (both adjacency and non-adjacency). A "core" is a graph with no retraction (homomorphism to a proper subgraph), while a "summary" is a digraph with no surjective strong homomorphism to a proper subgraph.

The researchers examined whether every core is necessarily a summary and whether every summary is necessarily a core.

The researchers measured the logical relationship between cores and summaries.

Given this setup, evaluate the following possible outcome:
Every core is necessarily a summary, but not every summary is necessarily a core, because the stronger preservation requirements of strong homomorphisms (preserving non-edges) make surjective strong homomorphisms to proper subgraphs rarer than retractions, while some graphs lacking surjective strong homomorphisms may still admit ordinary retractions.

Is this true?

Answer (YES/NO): YES